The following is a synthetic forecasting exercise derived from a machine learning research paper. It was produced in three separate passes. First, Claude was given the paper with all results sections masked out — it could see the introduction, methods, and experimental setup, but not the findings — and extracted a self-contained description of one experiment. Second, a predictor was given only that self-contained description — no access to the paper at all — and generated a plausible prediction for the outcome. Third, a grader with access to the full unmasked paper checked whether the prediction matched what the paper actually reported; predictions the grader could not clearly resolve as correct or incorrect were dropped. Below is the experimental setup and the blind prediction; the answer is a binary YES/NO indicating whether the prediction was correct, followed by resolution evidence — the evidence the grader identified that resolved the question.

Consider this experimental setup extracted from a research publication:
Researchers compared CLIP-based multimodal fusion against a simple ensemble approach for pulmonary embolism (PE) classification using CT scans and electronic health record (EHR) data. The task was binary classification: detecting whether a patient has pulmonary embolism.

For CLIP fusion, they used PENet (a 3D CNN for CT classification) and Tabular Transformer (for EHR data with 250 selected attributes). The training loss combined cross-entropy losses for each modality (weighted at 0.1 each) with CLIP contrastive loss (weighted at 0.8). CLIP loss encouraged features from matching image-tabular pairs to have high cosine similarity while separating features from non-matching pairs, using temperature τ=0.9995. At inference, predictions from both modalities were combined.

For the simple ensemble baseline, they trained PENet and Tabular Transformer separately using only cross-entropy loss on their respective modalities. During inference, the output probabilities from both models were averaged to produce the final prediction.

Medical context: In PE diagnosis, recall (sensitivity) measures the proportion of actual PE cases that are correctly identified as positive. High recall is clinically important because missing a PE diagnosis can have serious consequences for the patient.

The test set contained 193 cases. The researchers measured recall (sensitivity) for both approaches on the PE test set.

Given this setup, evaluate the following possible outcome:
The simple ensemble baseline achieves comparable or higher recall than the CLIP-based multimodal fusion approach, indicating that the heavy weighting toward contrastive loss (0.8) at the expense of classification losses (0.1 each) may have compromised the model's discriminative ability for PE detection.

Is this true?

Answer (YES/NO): NO